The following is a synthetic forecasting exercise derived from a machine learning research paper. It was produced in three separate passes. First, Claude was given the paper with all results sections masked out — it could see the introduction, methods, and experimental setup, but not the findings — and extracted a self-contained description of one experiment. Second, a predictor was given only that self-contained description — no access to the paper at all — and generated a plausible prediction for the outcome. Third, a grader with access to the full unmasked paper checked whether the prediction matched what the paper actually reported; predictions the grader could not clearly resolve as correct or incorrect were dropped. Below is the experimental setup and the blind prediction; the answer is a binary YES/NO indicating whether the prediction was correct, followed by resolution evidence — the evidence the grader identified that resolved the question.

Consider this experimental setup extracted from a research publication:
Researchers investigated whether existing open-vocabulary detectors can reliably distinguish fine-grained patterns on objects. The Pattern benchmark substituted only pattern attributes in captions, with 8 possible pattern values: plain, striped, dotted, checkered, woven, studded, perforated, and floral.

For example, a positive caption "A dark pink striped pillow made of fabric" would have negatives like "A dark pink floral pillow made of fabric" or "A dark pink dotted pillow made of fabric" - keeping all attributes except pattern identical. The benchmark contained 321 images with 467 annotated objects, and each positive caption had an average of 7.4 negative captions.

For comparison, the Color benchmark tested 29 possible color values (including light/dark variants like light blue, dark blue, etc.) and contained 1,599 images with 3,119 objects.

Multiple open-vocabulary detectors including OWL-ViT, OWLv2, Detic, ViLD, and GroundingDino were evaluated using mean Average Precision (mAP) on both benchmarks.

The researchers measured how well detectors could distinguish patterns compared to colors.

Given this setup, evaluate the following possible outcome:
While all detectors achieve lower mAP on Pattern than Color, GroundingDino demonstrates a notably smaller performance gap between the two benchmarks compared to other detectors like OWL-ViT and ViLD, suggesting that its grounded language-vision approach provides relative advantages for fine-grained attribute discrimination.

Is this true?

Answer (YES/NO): NO